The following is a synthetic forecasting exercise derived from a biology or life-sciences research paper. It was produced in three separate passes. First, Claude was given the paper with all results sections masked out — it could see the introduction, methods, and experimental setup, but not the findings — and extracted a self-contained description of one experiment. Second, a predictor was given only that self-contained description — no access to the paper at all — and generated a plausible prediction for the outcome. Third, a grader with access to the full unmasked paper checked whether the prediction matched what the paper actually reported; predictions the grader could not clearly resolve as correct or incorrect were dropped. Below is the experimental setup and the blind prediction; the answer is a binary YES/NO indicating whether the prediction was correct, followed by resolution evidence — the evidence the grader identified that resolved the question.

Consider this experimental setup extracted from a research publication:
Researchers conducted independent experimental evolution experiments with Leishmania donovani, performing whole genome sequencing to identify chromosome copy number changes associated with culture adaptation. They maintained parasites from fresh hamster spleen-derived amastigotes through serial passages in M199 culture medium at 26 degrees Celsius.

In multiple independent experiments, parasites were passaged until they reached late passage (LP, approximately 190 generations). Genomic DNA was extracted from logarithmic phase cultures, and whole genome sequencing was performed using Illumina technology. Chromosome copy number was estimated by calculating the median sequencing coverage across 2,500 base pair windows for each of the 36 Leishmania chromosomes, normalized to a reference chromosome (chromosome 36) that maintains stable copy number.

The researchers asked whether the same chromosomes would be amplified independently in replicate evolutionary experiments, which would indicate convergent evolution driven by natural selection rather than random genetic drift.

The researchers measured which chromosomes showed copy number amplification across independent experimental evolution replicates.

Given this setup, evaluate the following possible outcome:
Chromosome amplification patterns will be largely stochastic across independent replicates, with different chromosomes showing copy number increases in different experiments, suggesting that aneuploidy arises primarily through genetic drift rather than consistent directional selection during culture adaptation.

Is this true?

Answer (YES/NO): NO